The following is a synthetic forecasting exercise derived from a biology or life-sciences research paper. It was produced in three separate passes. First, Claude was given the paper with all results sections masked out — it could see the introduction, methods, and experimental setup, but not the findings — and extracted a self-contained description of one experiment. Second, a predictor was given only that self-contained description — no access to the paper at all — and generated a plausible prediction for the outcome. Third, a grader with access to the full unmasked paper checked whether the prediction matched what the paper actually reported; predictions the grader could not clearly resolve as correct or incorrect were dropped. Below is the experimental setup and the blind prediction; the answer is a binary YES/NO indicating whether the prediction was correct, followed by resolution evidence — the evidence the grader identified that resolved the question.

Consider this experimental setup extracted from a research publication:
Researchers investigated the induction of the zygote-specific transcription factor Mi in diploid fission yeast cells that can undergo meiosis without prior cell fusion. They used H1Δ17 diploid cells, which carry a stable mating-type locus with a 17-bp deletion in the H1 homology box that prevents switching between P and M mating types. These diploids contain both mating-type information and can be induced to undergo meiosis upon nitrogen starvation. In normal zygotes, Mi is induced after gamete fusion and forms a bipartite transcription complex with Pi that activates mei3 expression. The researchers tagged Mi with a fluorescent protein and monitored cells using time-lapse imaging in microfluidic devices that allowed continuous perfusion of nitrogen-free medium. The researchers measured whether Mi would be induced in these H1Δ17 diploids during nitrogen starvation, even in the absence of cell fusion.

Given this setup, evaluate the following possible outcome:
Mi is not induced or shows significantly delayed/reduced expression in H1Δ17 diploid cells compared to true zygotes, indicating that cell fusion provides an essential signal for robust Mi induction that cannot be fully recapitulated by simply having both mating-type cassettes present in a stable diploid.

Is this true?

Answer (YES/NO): NO